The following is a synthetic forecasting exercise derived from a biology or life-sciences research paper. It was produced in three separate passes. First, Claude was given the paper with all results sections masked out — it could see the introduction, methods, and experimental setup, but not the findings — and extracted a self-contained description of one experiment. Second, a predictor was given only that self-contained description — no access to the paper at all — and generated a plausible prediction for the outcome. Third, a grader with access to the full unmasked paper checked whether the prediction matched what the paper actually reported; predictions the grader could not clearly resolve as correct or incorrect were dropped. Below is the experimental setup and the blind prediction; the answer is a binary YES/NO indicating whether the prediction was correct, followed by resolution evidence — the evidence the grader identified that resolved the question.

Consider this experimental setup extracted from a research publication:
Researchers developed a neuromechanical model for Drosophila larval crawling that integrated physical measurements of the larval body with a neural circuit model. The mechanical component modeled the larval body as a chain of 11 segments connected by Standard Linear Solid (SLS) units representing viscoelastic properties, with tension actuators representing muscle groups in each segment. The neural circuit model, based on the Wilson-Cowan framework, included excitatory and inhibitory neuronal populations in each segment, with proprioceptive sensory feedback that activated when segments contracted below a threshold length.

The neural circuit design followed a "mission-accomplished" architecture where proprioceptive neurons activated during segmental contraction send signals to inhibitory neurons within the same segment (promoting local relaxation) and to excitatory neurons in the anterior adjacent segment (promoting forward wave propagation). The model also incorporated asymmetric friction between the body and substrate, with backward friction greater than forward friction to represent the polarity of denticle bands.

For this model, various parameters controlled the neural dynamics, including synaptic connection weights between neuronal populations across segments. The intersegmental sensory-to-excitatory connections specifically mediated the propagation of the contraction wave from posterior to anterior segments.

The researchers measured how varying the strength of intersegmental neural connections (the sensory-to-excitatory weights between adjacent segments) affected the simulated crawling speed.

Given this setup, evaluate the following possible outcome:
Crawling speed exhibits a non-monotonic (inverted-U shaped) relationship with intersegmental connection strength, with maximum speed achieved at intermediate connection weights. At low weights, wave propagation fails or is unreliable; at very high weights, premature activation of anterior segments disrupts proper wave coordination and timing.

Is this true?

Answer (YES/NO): YES